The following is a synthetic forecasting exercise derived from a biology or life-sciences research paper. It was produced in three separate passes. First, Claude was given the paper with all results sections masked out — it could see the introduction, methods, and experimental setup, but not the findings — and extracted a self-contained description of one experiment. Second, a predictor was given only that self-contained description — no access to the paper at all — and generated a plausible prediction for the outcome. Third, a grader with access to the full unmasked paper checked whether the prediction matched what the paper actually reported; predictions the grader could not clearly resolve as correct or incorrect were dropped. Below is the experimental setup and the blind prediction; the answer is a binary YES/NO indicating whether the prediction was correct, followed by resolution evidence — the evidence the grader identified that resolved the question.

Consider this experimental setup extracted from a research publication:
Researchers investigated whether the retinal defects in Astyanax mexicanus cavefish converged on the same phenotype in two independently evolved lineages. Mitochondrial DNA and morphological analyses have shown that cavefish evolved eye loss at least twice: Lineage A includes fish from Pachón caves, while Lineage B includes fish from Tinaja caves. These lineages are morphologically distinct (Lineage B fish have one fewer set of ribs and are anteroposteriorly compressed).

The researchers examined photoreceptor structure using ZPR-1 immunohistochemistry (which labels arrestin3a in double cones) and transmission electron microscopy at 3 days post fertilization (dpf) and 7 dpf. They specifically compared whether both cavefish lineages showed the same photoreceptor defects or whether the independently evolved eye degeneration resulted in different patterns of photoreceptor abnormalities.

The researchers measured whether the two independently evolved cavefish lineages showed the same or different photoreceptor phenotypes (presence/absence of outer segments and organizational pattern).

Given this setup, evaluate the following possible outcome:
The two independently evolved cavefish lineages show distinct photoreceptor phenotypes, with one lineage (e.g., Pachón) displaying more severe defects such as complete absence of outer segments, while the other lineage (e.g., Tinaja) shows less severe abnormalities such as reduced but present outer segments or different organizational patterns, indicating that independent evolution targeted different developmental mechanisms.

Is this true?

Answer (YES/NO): NO